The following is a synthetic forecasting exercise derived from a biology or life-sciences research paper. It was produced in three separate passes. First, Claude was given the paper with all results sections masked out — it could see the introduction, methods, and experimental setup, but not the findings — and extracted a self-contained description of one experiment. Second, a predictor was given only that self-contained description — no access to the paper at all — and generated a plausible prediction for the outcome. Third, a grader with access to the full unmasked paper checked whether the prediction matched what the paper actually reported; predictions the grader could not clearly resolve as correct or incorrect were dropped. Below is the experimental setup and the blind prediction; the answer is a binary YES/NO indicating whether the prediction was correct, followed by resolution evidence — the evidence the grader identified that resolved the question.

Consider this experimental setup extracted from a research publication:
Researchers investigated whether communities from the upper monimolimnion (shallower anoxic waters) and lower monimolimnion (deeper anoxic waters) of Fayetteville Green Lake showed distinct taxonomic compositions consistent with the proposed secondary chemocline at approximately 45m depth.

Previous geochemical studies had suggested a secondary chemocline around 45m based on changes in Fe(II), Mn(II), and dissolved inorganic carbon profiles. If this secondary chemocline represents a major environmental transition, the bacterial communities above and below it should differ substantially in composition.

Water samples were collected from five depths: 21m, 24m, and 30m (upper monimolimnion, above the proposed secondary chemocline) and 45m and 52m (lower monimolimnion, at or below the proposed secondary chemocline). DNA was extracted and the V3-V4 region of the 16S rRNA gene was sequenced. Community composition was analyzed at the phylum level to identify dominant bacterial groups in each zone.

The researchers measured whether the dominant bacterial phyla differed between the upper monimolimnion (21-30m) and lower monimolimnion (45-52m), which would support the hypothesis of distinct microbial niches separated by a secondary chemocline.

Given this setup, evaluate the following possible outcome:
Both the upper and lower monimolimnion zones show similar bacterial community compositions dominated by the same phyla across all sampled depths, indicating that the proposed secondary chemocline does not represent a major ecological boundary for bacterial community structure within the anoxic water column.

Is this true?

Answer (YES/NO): NO